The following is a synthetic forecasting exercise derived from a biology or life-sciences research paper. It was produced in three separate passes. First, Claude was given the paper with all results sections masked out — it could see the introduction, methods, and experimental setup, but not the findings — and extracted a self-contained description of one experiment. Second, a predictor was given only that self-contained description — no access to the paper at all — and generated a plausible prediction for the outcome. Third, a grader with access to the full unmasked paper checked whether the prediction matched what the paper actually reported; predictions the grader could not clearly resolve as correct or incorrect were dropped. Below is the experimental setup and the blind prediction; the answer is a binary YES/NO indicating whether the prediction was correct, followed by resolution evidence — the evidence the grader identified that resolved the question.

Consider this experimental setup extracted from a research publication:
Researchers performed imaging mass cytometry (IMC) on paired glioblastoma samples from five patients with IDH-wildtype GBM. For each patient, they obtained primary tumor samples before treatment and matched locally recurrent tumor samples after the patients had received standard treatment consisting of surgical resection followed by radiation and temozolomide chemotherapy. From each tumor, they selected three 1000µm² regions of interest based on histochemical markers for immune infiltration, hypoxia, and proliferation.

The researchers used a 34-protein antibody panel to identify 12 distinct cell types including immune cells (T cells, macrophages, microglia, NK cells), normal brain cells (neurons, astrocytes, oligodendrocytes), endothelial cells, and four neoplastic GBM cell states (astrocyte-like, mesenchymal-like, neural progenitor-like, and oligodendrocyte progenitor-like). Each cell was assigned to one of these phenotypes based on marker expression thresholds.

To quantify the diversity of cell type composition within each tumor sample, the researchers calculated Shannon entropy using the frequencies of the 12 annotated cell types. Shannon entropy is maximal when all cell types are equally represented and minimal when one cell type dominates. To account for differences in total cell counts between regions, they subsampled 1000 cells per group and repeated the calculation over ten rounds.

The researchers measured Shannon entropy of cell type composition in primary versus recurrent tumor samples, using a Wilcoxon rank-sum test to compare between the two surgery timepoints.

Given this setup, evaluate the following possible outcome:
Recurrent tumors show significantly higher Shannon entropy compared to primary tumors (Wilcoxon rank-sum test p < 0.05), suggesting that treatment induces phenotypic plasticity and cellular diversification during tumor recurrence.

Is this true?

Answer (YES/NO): NO